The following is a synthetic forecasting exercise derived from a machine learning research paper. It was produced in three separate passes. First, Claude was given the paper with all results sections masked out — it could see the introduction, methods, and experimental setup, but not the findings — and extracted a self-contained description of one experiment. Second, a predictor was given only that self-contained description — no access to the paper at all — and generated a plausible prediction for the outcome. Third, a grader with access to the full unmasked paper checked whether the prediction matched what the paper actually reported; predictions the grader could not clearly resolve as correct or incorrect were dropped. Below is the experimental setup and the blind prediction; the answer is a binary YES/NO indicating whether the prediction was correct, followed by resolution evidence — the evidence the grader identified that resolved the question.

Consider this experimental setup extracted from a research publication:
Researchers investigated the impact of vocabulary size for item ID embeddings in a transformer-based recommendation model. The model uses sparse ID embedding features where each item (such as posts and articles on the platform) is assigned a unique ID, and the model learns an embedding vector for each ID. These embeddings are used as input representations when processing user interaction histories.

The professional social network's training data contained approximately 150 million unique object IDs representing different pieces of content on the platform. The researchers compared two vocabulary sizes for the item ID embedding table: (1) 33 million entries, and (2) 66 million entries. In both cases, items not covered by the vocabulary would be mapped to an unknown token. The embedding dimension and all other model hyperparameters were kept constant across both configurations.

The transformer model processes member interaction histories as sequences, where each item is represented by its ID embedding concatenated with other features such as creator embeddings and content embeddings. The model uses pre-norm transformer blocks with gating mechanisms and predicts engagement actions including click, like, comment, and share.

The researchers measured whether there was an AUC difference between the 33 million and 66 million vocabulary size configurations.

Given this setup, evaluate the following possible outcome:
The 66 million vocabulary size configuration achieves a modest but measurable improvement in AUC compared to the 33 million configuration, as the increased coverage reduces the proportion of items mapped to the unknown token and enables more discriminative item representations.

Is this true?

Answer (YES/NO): NO